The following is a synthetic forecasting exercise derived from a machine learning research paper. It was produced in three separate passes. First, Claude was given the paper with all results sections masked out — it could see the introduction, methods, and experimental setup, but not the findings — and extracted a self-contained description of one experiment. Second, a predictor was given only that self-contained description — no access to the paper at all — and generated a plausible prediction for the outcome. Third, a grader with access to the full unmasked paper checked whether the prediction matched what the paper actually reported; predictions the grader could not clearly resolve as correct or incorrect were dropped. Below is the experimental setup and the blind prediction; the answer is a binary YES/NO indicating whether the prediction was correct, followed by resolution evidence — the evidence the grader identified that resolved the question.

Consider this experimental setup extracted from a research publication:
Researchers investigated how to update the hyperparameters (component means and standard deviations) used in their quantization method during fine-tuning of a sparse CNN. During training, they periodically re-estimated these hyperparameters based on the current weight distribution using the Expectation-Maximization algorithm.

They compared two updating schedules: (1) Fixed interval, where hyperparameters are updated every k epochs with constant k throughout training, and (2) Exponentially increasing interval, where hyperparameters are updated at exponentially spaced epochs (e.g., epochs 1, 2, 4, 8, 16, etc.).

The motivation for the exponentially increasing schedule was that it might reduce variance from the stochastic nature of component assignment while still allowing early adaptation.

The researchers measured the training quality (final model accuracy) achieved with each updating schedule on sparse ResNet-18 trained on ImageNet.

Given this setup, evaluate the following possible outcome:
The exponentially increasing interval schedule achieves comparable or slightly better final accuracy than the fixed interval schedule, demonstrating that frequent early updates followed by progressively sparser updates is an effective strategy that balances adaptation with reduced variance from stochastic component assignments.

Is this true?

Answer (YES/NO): YES